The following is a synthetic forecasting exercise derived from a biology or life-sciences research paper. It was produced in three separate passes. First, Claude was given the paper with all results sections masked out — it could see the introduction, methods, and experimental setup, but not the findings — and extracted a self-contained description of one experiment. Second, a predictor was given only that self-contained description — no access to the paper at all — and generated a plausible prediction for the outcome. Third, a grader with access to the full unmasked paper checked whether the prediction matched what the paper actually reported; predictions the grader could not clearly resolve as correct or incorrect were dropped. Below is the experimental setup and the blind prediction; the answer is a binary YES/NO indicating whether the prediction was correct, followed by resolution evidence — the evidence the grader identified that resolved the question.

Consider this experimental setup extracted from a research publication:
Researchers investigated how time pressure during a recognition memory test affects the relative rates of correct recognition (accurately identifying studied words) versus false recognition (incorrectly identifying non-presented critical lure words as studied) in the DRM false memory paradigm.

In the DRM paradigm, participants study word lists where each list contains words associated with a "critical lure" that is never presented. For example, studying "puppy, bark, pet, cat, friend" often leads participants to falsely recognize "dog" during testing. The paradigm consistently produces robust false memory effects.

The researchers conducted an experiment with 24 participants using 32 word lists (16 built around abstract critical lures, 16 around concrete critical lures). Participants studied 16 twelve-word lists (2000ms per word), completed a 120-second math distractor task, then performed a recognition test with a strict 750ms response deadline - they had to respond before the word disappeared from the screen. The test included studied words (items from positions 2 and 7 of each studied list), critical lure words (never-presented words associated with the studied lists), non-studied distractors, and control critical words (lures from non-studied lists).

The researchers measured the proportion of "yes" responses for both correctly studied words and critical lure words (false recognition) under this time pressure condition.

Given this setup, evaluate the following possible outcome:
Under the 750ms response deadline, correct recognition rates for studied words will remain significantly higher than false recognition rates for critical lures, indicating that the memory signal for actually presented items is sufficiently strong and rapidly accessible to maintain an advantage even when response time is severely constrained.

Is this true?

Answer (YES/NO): NO